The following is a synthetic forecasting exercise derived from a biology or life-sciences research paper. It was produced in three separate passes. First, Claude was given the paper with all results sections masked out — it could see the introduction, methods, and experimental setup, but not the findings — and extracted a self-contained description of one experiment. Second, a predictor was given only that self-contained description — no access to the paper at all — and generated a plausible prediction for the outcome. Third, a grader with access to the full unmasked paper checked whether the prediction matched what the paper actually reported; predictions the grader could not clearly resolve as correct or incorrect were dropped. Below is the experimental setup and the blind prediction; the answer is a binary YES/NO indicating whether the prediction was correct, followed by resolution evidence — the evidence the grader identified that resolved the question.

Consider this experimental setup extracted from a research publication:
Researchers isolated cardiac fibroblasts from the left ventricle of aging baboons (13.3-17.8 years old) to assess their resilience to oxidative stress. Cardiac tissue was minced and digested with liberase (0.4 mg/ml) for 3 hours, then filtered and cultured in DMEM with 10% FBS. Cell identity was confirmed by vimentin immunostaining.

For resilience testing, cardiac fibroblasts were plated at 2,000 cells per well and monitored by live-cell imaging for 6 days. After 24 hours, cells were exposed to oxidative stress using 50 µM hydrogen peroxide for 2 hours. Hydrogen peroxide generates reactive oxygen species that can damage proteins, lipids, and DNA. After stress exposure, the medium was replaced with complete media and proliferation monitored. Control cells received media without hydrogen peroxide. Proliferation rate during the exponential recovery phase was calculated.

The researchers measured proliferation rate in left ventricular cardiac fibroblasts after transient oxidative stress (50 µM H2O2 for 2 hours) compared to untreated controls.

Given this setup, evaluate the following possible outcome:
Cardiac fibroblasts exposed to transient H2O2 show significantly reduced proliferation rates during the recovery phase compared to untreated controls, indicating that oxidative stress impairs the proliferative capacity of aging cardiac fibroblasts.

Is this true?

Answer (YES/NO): NO